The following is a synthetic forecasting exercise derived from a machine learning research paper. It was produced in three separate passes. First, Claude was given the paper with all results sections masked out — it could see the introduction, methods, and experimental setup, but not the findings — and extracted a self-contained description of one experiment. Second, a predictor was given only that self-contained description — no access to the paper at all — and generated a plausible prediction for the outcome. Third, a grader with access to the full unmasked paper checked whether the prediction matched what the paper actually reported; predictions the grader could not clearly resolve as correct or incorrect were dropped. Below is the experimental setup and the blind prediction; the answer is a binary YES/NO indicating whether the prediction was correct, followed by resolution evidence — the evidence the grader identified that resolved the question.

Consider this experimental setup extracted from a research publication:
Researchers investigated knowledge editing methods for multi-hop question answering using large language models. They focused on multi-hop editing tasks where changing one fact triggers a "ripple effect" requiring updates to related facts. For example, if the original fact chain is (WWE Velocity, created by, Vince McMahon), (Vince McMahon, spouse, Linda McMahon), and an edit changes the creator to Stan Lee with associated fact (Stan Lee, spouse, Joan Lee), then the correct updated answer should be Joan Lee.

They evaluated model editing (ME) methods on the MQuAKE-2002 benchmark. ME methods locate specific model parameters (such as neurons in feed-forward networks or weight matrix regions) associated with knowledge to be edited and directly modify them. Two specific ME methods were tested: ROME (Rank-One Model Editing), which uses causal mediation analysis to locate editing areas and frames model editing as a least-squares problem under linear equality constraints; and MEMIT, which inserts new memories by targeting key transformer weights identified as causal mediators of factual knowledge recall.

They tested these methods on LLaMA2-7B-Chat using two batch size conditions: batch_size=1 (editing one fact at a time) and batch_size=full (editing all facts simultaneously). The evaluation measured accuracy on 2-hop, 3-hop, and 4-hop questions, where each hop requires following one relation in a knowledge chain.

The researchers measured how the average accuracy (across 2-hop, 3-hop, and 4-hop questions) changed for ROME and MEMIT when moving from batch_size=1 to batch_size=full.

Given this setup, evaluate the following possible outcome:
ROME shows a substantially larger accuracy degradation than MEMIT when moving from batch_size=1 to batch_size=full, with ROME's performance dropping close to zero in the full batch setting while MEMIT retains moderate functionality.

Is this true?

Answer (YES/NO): NO